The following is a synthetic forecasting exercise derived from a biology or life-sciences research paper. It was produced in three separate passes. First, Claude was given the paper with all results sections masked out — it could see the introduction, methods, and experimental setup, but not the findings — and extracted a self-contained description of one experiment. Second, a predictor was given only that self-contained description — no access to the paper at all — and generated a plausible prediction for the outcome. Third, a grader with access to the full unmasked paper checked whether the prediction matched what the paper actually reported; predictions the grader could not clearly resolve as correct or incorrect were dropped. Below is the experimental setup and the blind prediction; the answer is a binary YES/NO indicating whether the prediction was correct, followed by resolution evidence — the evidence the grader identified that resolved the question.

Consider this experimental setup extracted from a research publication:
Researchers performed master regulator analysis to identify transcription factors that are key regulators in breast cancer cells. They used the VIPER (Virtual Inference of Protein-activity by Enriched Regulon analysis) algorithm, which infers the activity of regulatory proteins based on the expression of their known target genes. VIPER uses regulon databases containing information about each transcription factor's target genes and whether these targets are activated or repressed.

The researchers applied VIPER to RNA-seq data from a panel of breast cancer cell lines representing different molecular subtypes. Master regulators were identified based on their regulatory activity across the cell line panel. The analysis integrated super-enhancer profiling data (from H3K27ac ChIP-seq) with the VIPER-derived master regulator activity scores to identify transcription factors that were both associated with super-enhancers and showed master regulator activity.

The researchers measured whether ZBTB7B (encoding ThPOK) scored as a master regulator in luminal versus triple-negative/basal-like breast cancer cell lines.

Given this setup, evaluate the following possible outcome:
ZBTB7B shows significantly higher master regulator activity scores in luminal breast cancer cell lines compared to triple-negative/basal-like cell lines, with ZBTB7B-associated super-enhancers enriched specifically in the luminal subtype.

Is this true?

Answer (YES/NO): NO